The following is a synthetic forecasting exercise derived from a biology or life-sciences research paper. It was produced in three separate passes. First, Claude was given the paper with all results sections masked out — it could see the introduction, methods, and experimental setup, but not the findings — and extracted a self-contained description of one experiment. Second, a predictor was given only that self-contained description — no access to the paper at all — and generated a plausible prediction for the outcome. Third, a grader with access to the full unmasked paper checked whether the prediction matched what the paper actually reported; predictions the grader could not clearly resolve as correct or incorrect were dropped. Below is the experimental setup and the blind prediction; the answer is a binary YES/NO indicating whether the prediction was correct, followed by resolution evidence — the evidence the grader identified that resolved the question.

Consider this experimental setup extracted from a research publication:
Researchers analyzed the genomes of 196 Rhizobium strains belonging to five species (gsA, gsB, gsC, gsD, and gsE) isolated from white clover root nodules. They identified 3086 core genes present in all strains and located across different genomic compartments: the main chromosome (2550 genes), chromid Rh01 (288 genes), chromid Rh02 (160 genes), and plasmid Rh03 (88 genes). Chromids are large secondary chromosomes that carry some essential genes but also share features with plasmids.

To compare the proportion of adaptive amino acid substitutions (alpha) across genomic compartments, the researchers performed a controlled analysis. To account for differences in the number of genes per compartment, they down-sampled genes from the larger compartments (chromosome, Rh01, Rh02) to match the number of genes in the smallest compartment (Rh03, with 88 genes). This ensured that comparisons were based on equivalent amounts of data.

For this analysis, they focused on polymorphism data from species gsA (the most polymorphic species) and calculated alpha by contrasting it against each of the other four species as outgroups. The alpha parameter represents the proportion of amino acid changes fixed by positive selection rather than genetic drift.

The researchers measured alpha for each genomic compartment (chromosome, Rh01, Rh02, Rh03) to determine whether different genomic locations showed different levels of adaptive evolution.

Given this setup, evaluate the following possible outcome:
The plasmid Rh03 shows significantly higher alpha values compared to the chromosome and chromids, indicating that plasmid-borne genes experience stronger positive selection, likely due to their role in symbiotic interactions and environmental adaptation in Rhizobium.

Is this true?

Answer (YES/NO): NO